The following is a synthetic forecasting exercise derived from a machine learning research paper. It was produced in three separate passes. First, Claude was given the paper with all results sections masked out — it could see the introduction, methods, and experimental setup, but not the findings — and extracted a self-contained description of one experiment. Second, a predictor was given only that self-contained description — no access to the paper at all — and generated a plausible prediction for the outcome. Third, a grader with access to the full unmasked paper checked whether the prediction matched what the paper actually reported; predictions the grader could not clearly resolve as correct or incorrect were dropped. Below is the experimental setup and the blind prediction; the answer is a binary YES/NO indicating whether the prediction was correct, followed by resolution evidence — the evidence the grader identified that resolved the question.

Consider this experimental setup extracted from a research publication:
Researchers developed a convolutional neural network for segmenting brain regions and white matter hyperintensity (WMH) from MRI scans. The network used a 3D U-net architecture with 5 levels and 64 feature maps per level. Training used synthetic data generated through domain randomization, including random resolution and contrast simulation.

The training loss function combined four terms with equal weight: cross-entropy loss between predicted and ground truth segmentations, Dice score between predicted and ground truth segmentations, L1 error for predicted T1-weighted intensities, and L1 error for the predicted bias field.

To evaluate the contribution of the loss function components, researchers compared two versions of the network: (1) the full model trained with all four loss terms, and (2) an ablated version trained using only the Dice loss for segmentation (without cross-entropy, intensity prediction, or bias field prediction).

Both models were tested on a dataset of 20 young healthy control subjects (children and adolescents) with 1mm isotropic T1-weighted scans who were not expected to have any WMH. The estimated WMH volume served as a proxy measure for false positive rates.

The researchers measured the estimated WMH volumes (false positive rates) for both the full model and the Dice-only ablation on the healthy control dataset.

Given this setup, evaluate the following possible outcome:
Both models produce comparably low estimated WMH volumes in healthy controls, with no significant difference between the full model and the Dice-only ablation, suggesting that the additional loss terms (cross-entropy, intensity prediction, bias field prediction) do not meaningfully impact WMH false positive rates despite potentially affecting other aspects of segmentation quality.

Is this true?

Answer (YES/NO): NO